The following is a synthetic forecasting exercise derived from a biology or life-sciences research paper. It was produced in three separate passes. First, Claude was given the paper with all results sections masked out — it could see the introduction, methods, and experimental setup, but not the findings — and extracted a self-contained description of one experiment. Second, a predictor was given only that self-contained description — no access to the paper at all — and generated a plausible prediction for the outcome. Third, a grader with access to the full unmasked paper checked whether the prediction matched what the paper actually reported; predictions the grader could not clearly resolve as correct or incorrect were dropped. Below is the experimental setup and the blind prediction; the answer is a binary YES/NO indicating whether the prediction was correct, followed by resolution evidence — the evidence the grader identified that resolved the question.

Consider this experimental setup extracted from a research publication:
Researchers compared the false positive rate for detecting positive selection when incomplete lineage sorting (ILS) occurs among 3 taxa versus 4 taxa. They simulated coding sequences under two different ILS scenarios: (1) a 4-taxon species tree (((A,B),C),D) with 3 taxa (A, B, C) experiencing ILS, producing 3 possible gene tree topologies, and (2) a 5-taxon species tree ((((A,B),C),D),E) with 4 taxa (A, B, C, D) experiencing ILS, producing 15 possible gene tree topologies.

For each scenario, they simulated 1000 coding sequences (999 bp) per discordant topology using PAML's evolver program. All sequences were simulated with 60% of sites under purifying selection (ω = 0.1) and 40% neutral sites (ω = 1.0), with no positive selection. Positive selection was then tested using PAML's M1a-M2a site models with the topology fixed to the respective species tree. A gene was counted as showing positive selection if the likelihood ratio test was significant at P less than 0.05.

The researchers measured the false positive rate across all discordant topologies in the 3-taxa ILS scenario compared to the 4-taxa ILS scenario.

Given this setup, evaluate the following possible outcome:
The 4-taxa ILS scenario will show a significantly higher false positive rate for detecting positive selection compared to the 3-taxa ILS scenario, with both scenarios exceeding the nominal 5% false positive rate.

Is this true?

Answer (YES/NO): NO